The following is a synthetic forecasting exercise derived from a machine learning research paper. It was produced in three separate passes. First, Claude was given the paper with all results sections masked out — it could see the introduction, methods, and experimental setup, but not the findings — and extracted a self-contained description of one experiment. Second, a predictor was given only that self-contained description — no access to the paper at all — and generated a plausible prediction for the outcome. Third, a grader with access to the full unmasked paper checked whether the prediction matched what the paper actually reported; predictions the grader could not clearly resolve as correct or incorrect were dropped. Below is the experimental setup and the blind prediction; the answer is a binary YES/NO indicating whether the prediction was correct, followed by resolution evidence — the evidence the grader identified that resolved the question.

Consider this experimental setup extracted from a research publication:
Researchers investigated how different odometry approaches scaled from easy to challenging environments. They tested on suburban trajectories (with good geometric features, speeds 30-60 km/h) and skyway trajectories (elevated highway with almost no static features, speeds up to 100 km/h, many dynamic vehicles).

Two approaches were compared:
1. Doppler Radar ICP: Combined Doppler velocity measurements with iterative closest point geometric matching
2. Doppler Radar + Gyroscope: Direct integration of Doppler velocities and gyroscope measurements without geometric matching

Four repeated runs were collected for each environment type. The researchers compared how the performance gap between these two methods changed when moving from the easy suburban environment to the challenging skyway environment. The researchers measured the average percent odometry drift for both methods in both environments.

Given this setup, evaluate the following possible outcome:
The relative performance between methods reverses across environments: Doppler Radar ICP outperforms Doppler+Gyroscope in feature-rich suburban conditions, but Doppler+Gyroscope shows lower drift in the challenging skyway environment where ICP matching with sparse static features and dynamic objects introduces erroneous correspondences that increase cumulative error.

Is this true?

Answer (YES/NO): YES